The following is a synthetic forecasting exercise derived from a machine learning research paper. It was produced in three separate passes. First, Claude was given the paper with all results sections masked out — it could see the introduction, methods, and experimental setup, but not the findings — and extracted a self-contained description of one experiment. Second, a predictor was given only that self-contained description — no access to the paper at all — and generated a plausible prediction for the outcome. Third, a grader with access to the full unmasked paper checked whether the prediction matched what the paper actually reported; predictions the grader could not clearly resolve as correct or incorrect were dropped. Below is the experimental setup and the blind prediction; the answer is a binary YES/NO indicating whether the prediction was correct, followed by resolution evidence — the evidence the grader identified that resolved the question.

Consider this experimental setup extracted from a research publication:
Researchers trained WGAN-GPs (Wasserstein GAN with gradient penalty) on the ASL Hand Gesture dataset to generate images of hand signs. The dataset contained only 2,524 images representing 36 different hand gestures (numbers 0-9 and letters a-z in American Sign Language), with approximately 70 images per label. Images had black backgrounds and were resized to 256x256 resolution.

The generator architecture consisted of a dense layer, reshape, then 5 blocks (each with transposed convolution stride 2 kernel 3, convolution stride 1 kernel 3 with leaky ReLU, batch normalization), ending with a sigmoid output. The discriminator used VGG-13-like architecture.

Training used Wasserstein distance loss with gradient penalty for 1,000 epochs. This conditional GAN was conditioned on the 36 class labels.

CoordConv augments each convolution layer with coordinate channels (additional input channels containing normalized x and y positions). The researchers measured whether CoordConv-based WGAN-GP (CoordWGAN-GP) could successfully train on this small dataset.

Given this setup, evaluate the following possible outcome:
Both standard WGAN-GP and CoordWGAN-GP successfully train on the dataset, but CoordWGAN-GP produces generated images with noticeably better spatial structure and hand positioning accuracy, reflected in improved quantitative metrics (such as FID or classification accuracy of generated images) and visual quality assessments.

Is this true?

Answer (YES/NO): NO